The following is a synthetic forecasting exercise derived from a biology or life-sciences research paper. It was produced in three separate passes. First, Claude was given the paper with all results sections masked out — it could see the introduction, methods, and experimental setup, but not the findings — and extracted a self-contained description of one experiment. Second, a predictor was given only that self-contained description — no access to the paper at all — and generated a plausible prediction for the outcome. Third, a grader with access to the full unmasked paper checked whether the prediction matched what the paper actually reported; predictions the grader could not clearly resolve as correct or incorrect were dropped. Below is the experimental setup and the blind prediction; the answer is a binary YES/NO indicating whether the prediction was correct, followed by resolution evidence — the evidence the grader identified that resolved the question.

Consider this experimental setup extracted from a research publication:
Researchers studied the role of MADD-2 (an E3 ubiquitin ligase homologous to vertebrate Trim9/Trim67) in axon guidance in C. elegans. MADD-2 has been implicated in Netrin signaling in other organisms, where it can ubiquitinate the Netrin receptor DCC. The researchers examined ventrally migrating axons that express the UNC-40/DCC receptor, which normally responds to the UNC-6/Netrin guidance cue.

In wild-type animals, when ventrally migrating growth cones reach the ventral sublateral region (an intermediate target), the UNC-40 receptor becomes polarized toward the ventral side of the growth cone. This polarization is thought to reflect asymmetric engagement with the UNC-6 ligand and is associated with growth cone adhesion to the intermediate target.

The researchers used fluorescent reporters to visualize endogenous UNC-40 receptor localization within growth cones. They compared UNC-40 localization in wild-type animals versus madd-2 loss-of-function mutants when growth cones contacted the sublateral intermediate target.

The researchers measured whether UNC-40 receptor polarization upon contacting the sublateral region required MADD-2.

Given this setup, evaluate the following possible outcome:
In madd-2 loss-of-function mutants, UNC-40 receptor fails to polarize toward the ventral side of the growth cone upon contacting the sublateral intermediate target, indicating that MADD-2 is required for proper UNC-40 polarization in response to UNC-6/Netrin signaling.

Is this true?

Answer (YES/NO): YES